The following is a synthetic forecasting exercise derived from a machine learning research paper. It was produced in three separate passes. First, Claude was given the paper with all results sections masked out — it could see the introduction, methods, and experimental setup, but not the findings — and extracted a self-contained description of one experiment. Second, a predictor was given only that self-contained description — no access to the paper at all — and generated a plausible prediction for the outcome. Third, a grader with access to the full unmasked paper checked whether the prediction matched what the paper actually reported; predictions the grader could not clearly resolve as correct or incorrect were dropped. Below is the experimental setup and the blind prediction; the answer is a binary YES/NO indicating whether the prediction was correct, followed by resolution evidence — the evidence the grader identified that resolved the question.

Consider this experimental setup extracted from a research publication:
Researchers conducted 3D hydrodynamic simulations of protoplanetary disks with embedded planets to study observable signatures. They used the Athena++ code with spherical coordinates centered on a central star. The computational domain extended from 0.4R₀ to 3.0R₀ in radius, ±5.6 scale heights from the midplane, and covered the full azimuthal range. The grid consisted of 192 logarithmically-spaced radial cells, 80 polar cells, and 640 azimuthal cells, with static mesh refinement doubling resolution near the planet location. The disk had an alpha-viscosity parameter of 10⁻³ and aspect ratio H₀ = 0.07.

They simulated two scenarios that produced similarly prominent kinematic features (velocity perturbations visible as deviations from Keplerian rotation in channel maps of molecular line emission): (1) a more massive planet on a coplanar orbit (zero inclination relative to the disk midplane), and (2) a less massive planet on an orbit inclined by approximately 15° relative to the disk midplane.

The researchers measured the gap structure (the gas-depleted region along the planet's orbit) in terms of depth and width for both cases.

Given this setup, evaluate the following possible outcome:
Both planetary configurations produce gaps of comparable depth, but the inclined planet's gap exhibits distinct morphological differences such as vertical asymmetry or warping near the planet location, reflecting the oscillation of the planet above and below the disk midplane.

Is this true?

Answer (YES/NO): NO